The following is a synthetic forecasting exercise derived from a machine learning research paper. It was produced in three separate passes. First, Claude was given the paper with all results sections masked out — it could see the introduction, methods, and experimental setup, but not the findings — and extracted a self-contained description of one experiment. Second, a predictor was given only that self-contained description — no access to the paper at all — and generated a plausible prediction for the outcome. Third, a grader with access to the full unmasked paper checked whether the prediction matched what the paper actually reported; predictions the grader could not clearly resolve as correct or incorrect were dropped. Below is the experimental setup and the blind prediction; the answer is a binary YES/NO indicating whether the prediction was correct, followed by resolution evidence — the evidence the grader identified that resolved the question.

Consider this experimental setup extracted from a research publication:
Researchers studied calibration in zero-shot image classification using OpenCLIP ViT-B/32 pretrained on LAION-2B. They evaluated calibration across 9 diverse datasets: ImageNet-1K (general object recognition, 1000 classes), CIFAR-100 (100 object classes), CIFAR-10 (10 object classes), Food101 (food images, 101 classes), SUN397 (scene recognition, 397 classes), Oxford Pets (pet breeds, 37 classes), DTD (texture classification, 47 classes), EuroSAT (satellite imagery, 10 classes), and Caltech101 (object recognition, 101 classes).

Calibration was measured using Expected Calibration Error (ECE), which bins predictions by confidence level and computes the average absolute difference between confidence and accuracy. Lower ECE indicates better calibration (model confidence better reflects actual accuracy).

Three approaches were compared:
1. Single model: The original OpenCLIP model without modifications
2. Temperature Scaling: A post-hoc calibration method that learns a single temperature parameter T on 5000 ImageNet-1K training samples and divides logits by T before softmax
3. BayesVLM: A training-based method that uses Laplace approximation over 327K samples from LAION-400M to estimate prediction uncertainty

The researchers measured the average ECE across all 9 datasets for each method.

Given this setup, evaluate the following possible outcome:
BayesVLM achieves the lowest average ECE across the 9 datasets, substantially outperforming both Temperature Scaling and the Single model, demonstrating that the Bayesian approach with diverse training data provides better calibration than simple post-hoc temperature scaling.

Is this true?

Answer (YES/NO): NO